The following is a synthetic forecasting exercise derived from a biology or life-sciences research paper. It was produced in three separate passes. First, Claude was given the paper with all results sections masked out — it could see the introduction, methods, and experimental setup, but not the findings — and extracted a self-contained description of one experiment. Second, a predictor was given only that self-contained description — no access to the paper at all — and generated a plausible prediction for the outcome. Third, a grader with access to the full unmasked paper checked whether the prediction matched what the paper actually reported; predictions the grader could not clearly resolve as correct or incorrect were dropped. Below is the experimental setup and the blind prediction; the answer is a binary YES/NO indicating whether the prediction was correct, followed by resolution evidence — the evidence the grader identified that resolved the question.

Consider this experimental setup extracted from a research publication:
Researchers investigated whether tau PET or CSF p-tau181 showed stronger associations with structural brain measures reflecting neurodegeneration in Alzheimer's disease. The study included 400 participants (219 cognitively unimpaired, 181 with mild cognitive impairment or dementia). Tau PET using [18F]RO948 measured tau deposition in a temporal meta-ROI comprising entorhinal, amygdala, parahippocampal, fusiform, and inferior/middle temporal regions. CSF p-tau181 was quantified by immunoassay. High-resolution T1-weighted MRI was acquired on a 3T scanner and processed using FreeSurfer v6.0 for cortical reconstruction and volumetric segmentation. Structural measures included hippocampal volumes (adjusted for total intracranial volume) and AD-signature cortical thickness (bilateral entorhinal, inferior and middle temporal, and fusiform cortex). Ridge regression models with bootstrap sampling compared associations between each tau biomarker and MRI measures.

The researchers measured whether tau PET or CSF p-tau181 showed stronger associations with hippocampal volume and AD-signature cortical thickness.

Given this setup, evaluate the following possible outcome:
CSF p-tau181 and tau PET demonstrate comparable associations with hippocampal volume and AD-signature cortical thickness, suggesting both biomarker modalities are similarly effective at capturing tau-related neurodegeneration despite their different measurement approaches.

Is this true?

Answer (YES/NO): NO